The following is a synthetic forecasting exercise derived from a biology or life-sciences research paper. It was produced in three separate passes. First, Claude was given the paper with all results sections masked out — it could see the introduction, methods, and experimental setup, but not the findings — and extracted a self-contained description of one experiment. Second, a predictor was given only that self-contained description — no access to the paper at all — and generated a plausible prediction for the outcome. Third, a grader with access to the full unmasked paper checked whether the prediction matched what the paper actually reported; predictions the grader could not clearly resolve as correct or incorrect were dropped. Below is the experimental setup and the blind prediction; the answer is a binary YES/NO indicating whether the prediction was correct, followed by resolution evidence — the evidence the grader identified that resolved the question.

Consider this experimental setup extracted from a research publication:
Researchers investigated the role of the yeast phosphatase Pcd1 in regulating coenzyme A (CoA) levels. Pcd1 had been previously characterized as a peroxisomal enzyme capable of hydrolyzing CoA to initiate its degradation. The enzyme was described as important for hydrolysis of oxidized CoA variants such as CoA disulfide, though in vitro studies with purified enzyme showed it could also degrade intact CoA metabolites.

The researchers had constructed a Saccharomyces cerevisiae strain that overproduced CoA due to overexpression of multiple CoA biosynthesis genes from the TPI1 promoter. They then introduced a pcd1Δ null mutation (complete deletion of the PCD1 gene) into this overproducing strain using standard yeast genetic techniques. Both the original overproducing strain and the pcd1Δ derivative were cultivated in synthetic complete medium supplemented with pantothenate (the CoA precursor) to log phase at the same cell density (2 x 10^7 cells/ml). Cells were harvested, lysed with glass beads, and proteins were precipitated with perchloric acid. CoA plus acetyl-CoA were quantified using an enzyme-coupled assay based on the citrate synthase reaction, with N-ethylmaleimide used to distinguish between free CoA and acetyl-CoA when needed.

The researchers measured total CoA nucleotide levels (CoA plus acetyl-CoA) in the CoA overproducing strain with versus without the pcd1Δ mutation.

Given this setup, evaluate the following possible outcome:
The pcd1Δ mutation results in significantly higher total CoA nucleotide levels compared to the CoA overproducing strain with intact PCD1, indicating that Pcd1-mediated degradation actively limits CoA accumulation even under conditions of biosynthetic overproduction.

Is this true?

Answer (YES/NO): YES